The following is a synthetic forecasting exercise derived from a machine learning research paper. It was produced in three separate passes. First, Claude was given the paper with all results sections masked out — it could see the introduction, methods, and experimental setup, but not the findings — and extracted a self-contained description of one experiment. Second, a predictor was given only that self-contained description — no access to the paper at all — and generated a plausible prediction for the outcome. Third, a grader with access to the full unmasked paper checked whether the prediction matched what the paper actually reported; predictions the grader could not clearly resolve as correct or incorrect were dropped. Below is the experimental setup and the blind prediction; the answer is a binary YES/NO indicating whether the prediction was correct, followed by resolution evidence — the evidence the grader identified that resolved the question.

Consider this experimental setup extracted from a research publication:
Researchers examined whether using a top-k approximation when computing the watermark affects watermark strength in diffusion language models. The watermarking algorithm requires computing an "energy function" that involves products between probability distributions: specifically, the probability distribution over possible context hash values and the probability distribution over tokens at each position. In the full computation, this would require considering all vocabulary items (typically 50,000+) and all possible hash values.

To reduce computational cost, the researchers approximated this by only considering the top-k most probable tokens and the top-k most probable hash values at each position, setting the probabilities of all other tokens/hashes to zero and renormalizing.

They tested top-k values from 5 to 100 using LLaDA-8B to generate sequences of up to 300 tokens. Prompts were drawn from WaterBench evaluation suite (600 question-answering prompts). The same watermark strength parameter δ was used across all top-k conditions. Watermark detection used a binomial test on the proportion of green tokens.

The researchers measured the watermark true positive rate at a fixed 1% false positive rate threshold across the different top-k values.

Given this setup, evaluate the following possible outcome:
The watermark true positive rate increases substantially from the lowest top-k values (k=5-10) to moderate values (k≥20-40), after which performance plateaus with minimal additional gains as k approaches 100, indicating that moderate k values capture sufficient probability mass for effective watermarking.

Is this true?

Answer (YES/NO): NO